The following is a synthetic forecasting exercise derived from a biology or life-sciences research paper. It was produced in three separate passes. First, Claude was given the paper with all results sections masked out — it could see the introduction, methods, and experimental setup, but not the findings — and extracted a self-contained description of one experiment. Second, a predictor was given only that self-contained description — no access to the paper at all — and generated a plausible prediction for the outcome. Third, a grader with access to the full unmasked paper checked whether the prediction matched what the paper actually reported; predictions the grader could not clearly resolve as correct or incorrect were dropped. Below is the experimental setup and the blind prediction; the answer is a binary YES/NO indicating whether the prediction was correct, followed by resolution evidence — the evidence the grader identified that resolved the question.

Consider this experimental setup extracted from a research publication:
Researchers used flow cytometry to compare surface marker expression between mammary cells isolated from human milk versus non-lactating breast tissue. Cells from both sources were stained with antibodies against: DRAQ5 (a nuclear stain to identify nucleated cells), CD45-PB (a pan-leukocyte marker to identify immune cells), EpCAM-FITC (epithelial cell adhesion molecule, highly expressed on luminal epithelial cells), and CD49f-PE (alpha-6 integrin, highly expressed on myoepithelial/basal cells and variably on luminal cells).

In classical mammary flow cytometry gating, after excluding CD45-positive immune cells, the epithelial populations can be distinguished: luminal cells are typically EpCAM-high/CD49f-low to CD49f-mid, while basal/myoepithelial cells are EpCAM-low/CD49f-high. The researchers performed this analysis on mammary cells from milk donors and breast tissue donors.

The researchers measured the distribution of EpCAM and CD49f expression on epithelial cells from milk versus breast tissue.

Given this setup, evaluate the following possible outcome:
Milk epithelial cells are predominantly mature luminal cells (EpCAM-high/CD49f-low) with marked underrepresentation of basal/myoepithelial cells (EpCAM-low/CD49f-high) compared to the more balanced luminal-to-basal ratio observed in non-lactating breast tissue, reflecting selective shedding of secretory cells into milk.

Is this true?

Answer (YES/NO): NO